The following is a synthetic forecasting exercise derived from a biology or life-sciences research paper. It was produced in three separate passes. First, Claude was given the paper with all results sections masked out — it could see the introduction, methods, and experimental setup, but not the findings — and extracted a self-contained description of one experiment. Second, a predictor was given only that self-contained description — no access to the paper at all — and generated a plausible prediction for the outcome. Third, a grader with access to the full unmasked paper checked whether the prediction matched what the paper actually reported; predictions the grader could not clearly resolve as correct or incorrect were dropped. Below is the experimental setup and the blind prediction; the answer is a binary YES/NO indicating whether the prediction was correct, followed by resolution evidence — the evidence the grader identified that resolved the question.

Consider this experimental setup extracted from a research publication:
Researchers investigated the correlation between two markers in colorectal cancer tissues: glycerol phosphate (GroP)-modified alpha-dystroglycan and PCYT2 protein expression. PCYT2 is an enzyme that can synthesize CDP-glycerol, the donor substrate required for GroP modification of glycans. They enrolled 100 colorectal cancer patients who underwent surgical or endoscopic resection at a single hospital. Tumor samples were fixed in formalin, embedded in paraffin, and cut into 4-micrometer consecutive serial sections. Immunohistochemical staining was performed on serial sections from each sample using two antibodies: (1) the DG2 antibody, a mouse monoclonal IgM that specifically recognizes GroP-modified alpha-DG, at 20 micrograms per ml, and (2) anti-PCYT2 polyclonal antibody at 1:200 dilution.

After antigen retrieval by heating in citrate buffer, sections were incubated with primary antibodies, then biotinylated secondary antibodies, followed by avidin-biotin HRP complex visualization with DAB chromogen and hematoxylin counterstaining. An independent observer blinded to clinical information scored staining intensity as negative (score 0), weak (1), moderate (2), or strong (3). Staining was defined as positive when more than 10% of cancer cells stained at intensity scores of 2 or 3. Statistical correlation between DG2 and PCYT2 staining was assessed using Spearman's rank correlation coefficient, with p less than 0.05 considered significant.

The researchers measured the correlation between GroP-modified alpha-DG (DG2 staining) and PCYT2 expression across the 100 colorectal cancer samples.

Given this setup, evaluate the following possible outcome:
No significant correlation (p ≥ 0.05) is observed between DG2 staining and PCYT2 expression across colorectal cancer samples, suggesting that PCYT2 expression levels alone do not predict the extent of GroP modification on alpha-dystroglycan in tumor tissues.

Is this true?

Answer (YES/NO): NO